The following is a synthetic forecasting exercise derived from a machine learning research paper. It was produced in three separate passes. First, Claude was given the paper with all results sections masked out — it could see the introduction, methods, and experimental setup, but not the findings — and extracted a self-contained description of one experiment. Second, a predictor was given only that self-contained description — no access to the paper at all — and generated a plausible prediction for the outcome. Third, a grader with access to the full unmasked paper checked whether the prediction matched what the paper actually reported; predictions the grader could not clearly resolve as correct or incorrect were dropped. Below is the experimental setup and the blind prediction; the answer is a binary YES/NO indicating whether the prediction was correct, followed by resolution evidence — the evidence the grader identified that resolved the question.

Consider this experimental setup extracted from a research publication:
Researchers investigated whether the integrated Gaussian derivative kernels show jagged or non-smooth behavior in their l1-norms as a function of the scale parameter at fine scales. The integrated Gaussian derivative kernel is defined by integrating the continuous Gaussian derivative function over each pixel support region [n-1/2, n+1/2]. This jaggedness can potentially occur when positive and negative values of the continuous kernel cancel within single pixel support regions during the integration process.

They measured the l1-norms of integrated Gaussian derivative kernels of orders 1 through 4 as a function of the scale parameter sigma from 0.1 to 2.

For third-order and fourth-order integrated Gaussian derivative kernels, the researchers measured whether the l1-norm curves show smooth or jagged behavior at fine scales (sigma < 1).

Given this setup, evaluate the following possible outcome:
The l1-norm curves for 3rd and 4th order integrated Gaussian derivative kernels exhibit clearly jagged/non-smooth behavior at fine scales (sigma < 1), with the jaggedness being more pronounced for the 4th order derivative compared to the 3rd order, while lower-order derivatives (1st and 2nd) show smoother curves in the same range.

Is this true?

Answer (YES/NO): NO